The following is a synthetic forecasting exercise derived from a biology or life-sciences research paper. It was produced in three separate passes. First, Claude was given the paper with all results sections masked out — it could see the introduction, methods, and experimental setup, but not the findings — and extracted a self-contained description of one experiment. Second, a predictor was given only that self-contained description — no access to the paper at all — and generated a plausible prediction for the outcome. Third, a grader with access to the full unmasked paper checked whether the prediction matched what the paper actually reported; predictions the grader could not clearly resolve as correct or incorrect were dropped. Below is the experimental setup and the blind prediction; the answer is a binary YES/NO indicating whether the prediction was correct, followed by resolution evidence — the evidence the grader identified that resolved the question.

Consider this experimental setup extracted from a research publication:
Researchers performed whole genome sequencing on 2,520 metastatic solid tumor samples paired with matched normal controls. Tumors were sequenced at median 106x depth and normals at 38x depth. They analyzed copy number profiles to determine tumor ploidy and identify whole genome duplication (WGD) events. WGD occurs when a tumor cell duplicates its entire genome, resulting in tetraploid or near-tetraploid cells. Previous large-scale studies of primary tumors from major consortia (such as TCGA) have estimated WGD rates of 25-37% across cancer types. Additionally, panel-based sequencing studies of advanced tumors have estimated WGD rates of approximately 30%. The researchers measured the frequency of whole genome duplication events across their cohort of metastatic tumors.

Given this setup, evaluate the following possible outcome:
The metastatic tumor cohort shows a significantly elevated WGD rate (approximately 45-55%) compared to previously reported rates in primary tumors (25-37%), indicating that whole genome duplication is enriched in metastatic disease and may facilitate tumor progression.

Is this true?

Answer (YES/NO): YES